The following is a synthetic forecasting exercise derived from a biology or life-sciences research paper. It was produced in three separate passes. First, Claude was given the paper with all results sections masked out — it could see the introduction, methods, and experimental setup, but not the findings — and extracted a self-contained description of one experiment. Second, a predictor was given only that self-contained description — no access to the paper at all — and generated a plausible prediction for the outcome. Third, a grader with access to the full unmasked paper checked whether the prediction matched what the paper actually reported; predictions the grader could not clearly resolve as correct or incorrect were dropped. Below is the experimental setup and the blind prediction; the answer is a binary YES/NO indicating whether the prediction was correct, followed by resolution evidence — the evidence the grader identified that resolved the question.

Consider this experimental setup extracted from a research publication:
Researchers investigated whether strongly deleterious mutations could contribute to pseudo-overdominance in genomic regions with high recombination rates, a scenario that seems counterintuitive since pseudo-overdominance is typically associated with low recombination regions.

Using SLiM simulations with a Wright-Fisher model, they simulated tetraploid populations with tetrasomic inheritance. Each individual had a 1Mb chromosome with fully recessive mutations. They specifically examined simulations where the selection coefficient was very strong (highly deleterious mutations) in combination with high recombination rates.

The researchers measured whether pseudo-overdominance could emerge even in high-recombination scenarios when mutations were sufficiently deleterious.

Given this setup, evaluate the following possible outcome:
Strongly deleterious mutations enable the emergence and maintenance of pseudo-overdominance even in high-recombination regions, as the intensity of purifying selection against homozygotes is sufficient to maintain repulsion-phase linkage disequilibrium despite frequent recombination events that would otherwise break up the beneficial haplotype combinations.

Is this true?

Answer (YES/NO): YES